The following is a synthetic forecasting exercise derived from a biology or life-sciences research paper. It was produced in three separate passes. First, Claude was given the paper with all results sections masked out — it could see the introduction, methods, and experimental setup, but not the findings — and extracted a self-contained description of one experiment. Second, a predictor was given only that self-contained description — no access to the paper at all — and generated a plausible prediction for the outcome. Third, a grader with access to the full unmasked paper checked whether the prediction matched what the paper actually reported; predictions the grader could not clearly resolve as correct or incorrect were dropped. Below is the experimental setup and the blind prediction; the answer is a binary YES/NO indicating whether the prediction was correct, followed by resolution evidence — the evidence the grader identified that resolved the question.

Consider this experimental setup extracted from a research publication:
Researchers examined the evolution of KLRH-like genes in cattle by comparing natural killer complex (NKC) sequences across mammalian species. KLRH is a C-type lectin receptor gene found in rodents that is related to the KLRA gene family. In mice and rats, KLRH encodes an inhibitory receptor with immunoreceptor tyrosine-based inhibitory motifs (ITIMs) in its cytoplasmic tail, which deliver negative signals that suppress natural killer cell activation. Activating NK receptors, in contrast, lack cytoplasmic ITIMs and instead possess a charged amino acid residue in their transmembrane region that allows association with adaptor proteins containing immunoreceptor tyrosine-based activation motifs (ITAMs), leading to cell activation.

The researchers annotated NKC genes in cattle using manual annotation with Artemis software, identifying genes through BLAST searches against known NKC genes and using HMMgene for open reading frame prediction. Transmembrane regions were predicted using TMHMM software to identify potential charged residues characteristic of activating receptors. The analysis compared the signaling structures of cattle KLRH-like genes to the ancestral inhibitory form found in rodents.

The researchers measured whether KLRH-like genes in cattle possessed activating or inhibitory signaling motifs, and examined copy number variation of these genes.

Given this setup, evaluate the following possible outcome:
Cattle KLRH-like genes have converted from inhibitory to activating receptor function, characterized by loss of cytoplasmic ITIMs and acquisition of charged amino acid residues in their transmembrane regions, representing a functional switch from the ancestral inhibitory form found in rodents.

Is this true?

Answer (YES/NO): YES